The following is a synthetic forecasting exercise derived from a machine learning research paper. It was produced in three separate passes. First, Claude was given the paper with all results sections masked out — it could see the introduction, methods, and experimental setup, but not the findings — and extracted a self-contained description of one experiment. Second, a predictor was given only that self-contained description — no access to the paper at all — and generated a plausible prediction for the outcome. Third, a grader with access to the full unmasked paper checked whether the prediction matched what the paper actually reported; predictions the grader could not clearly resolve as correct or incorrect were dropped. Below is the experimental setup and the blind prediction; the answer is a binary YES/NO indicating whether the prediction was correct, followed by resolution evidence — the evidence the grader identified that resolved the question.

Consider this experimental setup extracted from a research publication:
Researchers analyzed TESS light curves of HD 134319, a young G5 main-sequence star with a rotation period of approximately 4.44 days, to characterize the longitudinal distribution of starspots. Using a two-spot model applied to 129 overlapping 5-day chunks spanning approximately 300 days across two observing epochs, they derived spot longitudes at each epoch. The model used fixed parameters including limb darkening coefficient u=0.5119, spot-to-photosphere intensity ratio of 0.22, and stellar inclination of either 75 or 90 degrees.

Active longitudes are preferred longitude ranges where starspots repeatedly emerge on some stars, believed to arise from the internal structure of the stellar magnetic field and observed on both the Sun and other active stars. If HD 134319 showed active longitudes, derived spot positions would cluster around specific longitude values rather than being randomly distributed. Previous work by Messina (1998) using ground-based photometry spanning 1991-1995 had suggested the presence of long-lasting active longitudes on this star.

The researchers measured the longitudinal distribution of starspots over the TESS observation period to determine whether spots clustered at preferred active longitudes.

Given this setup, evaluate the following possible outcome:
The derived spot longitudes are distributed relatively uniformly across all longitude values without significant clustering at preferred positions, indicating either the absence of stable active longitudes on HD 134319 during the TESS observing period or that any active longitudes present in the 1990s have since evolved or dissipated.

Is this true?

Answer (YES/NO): NO